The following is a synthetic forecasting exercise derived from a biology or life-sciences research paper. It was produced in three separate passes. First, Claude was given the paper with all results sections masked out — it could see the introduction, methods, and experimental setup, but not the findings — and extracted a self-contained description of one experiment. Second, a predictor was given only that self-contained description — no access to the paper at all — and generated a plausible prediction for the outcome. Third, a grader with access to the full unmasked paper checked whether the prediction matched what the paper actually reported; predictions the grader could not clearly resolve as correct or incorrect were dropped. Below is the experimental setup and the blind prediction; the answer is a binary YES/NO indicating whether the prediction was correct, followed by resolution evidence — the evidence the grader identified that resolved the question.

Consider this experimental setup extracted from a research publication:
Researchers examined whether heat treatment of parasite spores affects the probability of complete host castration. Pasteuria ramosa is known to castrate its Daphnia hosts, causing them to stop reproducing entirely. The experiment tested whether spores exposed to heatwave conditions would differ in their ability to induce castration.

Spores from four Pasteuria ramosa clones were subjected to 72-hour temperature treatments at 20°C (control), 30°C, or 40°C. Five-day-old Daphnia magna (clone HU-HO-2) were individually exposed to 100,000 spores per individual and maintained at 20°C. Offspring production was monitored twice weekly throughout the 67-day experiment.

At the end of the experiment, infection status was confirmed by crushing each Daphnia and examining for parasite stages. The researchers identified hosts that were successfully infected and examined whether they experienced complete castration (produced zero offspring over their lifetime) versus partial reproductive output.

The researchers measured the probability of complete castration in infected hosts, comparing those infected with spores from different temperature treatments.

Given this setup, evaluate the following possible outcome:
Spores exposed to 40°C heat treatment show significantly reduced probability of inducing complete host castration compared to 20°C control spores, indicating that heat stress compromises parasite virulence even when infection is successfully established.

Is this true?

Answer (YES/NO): NO